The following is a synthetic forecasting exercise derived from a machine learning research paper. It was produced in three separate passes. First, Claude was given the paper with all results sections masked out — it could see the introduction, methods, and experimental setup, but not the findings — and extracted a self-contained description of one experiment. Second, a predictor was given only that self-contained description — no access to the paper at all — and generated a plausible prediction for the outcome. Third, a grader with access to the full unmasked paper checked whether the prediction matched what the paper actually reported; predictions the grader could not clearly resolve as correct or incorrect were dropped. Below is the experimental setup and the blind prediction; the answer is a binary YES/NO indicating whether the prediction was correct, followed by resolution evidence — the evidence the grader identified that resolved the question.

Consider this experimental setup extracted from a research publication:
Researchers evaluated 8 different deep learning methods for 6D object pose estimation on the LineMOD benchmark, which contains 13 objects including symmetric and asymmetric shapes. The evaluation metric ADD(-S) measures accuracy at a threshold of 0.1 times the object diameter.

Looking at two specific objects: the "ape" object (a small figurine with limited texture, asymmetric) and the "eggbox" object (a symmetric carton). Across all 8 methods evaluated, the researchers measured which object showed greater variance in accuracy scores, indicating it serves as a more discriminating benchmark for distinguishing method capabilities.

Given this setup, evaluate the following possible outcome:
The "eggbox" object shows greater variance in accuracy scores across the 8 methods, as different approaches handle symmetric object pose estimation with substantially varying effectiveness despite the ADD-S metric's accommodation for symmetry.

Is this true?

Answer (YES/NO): NO